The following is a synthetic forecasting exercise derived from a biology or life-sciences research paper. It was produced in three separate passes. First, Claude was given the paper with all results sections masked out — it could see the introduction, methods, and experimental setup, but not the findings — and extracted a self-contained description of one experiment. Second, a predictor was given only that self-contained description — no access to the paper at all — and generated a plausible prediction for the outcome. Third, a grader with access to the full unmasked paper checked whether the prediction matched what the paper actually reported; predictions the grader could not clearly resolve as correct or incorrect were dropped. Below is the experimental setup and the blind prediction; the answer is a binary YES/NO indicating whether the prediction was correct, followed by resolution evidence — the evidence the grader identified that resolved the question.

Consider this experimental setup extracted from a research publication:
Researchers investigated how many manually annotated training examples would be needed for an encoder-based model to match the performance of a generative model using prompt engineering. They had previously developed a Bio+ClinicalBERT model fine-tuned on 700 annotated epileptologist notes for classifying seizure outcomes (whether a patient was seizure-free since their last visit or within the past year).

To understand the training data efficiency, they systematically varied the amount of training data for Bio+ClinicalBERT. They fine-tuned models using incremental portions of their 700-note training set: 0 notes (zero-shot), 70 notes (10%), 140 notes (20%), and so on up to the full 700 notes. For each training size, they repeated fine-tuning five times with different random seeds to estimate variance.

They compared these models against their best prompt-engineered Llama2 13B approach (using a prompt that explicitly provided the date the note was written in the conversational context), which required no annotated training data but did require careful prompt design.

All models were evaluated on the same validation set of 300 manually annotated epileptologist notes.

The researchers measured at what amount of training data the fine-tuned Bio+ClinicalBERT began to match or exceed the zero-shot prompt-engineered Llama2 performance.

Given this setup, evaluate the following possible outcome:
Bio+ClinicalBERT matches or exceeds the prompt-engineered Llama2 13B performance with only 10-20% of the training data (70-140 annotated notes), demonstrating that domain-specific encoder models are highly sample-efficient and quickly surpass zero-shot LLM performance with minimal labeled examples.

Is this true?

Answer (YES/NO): NO